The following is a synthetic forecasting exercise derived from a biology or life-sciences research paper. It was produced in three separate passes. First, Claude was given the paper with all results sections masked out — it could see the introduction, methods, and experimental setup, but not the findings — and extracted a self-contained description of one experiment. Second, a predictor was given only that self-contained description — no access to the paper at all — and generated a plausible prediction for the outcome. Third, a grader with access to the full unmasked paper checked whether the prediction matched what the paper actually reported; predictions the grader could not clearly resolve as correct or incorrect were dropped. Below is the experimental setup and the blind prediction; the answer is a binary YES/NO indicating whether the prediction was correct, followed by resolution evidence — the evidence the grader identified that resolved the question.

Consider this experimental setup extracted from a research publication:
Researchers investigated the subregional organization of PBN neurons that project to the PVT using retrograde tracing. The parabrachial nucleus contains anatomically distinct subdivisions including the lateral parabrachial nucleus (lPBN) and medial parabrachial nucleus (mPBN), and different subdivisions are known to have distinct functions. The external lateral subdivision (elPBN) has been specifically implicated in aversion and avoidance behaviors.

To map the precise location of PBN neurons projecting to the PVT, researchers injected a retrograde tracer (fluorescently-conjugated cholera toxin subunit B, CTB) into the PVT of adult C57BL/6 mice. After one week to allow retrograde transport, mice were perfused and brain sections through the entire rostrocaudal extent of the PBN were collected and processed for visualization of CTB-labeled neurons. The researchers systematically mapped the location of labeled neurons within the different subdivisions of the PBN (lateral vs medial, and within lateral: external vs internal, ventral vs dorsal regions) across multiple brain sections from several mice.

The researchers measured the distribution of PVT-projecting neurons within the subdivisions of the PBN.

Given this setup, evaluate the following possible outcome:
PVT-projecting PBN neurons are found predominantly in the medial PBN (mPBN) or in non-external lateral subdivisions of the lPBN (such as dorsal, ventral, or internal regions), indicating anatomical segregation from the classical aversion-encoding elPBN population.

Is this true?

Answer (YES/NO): YES